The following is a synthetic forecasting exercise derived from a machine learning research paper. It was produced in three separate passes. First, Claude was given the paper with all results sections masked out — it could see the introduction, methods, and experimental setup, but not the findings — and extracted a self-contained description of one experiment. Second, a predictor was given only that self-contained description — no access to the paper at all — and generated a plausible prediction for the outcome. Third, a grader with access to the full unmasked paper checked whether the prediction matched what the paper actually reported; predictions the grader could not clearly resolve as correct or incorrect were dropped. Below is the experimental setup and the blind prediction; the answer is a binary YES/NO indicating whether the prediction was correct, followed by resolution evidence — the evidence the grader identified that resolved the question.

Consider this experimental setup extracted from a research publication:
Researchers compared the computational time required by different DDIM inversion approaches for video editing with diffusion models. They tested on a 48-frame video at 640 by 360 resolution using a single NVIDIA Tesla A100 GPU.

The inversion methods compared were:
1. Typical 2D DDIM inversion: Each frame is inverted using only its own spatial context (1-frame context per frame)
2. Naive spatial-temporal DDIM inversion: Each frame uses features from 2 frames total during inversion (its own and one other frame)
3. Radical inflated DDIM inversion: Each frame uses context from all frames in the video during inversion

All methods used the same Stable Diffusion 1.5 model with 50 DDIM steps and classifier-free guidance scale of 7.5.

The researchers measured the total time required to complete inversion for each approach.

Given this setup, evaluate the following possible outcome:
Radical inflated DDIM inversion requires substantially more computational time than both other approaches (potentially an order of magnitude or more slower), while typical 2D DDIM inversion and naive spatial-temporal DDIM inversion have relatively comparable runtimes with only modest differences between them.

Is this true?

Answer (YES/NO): NO